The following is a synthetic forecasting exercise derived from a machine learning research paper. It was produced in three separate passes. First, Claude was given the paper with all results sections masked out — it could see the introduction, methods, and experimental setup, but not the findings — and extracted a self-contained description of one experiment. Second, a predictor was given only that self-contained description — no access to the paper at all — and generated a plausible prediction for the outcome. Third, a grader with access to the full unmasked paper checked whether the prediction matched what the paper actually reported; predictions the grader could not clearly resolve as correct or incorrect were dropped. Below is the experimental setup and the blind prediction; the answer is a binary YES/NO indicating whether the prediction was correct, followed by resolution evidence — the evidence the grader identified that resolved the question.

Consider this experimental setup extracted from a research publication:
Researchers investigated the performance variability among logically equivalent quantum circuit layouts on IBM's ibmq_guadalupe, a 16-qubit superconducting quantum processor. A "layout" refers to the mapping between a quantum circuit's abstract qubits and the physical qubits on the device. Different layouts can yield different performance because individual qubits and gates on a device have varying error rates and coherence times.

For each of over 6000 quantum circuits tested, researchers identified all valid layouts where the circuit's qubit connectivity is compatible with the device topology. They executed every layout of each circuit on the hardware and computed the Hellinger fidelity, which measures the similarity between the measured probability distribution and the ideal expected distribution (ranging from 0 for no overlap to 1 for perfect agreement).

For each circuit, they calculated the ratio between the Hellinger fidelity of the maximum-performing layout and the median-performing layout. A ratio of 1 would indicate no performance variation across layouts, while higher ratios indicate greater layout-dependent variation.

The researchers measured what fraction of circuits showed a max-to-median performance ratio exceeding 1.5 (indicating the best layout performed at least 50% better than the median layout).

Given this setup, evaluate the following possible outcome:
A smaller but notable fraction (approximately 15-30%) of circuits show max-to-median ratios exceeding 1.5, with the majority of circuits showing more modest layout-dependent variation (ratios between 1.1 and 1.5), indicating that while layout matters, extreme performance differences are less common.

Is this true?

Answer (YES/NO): YES